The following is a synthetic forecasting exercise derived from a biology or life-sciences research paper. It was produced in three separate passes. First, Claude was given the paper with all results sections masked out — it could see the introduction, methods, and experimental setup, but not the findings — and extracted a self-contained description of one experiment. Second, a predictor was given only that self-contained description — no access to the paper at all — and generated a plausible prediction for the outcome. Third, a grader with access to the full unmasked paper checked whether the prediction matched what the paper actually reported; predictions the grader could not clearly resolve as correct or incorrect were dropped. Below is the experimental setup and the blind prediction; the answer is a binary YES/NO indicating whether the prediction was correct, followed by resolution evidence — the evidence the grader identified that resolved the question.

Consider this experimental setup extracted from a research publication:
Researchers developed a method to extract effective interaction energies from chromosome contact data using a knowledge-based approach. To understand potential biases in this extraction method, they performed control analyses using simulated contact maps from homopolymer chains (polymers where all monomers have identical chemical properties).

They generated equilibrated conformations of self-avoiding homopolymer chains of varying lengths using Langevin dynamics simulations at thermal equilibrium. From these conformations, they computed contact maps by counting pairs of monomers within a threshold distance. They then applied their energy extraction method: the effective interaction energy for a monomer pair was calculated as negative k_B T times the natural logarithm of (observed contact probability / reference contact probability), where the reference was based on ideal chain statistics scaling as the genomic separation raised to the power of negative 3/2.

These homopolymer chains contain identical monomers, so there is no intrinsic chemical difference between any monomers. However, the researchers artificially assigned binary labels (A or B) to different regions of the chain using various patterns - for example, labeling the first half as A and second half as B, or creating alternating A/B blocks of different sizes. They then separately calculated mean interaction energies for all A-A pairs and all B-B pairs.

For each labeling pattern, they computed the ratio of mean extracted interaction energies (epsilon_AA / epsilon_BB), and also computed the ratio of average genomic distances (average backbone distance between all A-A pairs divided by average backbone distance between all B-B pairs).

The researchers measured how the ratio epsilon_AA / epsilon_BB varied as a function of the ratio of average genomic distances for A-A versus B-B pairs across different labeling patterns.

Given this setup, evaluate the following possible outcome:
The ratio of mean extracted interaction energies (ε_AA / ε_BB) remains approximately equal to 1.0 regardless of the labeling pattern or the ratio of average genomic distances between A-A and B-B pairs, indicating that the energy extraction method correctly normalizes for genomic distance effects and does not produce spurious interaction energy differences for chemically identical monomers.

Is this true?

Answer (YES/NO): NO